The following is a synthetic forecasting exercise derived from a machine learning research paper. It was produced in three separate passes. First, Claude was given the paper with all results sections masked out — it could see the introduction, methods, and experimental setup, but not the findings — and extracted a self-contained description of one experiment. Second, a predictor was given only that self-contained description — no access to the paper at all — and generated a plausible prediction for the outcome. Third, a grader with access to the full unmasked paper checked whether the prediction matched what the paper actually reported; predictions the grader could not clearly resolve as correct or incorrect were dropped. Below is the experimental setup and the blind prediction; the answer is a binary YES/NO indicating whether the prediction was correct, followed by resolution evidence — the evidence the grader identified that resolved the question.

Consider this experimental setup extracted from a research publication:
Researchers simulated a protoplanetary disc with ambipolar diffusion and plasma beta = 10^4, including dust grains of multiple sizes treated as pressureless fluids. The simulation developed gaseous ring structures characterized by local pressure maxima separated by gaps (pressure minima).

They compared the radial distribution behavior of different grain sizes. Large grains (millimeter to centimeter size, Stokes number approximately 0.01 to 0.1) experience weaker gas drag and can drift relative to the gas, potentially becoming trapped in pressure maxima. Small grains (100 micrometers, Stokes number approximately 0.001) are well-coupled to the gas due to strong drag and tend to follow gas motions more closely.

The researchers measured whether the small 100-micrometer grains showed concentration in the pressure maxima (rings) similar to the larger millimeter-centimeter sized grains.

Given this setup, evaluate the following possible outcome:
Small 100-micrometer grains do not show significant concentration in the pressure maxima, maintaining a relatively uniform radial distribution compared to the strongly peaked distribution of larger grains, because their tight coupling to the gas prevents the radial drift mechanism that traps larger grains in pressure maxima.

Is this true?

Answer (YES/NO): NO